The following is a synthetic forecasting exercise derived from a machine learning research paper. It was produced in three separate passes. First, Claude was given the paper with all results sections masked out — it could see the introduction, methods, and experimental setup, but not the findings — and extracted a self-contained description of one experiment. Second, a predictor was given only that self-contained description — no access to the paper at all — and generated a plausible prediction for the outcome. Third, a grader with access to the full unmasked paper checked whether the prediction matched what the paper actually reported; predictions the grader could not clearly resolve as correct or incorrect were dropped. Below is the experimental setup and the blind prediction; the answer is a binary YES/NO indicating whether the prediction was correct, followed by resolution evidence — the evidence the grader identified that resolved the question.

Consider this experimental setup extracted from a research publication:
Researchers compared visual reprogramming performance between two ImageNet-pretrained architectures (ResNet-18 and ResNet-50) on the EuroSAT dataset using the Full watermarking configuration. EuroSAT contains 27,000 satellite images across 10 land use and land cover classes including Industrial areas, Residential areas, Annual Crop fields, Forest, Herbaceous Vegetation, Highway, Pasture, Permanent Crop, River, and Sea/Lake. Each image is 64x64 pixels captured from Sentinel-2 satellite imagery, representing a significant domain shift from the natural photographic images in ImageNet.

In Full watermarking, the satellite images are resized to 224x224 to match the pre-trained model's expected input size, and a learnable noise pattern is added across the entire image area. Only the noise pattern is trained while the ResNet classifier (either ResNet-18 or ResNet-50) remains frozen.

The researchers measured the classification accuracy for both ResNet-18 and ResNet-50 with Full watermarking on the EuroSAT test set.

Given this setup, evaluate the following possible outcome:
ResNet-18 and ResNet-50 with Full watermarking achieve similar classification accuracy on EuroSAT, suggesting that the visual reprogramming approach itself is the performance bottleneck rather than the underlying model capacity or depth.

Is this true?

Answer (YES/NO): NO